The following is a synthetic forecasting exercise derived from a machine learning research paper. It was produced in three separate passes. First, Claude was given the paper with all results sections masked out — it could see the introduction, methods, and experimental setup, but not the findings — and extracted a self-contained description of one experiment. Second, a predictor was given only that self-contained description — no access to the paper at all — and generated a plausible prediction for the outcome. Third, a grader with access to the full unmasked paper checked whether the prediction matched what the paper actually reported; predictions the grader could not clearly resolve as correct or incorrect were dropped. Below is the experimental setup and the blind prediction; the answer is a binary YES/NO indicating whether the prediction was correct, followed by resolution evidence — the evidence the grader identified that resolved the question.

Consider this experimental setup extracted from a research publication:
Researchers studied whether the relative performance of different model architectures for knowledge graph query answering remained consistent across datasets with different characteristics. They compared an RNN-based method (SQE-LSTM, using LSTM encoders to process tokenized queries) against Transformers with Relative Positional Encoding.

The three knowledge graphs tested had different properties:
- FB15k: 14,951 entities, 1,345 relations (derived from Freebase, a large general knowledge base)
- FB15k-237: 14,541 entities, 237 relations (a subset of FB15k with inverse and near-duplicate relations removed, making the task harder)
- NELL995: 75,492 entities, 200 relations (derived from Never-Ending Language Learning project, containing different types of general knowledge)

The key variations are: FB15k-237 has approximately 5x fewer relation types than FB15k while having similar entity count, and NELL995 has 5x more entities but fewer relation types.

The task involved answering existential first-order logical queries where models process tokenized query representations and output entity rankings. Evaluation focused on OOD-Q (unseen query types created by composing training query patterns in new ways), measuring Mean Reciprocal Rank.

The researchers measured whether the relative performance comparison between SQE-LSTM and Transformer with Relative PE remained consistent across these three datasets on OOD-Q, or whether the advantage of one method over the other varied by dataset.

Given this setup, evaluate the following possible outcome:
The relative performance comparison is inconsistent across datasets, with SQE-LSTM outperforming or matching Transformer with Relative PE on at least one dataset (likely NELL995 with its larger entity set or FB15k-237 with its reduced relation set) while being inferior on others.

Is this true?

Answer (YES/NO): NO